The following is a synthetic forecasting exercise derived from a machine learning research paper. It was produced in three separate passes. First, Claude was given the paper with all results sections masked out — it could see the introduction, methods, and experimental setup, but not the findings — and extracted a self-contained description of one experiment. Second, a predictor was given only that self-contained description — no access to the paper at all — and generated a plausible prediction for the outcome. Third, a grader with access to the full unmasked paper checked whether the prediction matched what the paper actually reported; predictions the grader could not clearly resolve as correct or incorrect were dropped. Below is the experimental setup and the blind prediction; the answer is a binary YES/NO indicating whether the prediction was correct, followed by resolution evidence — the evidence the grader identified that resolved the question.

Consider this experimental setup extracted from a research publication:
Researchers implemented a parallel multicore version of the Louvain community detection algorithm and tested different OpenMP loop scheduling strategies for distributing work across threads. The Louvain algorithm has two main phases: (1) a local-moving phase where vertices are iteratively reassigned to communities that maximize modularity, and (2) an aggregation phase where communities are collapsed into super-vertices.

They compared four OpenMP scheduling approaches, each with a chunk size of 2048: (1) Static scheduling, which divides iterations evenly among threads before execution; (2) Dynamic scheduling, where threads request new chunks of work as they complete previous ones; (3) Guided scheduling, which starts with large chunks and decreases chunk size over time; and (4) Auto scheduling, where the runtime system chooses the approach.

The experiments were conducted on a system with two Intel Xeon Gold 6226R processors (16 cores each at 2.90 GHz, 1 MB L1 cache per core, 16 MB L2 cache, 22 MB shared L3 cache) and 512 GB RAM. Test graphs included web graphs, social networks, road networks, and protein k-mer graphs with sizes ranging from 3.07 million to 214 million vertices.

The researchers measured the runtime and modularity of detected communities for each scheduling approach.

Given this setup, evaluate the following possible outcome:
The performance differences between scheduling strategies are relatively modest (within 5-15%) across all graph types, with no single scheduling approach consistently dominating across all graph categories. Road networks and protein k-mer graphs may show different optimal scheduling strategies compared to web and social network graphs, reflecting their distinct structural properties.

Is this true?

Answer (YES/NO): NO